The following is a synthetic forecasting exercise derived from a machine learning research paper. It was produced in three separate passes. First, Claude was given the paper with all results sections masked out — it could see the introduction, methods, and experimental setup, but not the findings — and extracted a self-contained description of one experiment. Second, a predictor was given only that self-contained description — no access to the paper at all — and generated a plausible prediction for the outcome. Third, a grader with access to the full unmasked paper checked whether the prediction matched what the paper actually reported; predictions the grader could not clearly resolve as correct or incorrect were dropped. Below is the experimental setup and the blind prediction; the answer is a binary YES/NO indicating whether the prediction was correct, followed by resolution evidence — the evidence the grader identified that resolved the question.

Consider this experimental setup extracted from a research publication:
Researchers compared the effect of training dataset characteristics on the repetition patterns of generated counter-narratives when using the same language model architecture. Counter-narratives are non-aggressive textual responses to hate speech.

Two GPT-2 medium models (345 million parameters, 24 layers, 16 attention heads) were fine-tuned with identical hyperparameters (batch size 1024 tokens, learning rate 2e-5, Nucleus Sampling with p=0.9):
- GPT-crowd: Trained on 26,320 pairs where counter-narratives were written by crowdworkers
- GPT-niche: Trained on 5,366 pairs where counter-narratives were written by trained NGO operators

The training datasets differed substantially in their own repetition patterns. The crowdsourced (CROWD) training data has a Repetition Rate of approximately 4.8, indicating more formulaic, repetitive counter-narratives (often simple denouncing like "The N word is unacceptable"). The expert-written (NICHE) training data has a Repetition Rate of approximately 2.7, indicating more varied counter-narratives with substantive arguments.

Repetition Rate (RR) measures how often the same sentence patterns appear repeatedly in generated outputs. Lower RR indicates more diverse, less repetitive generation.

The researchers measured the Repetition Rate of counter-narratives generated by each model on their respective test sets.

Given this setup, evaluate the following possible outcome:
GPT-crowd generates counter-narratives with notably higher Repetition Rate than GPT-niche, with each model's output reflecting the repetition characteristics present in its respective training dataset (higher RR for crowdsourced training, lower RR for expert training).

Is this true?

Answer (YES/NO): YES